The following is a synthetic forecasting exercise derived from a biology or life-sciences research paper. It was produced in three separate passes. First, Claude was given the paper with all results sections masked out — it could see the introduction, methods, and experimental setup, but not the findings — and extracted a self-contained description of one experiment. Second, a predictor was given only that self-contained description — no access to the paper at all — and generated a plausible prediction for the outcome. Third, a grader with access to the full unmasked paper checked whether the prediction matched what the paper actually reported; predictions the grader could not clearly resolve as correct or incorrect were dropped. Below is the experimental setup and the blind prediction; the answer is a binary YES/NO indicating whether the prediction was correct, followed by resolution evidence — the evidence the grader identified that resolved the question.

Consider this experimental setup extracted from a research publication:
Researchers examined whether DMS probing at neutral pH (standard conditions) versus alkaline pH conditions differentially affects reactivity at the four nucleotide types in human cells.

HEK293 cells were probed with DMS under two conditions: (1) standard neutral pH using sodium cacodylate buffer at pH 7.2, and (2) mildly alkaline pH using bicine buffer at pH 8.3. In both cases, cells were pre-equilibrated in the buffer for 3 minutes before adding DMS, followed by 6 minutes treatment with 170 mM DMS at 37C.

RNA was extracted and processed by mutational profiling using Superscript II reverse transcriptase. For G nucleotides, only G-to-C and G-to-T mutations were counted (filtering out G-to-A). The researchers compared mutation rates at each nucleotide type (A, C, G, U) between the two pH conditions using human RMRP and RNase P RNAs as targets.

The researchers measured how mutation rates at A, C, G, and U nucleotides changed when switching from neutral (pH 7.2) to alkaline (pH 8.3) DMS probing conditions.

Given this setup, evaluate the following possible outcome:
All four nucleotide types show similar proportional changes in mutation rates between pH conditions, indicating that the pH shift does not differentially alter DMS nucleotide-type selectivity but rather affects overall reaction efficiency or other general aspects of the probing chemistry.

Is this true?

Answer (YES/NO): NO